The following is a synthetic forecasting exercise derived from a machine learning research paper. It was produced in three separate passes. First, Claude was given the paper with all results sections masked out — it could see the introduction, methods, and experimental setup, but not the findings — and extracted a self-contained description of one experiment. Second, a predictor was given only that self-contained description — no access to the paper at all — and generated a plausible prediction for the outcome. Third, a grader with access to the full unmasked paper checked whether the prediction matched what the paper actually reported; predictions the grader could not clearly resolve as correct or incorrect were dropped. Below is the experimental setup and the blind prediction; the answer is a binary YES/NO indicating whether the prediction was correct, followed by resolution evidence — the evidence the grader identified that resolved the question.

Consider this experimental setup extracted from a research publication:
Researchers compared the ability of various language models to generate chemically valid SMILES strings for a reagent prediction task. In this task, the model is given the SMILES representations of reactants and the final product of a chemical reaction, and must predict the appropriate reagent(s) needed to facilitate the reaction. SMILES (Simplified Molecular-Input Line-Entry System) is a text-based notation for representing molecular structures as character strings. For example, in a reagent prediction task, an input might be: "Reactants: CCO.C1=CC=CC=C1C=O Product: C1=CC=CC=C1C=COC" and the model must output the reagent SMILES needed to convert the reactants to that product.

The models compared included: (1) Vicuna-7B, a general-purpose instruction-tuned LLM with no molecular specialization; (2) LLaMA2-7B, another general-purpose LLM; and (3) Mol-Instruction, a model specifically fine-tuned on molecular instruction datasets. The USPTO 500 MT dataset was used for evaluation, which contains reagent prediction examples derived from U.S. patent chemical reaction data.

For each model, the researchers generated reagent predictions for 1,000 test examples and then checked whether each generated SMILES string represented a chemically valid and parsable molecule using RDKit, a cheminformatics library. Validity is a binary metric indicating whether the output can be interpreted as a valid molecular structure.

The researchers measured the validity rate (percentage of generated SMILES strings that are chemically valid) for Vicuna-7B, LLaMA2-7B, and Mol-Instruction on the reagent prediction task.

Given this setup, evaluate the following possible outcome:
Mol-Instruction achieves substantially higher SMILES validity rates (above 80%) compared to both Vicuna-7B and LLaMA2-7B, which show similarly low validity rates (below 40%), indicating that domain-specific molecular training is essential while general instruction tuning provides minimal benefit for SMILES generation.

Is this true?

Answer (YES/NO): NO